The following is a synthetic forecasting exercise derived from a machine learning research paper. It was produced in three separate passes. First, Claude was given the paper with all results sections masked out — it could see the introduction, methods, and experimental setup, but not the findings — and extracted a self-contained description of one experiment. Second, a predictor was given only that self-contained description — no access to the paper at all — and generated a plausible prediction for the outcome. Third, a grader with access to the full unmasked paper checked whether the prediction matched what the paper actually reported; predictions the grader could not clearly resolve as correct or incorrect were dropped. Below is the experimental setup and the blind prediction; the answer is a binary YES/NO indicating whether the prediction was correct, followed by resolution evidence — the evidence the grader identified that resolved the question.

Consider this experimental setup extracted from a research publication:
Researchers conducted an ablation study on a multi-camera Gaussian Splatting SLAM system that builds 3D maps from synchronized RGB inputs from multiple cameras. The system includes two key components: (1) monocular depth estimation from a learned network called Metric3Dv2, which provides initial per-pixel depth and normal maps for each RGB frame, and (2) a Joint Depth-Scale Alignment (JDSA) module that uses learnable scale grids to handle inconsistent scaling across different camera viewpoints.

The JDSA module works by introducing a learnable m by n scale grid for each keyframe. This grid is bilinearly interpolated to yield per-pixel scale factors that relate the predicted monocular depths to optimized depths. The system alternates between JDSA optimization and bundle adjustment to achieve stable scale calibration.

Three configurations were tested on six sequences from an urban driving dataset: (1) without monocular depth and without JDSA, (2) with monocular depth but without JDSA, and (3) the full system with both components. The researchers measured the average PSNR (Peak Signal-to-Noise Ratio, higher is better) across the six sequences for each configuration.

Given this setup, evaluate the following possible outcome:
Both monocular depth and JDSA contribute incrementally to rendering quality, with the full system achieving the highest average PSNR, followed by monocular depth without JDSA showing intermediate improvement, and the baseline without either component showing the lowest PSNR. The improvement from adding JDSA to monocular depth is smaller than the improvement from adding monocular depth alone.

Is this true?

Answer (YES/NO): YES